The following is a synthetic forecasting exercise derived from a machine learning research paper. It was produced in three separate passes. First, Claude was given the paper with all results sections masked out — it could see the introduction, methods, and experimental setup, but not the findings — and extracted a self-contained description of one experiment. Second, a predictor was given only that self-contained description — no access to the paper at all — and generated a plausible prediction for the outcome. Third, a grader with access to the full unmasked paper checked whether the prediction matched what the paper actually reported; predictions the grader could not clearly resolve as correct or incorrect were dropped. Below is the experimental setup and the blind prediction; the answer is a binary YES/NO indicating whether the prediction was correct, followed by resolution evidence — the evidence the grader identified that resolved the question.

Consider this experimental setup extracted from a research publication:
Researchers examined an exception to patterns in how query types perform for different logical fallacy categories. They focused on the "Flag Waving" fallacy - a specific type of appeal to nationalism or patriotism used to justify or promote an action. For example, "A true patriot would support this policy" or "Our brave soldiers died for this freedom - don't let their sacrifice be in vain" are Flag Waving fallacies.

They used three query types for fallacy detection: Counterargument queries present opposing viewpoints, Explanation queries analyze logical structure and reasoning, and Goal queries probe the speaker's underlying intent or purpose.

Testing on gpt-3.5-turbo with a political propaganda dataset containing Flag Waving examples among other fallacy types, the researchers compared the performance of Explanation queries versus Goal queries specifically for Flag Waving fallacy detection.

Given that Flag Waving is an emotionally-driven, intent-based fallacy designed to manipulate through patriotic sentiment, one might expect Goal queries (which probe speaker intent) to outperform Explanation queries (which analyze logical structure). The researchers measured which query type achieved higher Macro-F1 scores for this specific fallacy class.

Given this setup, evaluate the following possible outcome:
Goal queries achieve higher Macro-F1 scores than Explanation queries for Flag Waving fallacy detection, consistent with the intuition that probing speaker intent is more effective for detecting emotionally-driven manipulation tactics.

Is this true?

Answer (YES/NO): NO